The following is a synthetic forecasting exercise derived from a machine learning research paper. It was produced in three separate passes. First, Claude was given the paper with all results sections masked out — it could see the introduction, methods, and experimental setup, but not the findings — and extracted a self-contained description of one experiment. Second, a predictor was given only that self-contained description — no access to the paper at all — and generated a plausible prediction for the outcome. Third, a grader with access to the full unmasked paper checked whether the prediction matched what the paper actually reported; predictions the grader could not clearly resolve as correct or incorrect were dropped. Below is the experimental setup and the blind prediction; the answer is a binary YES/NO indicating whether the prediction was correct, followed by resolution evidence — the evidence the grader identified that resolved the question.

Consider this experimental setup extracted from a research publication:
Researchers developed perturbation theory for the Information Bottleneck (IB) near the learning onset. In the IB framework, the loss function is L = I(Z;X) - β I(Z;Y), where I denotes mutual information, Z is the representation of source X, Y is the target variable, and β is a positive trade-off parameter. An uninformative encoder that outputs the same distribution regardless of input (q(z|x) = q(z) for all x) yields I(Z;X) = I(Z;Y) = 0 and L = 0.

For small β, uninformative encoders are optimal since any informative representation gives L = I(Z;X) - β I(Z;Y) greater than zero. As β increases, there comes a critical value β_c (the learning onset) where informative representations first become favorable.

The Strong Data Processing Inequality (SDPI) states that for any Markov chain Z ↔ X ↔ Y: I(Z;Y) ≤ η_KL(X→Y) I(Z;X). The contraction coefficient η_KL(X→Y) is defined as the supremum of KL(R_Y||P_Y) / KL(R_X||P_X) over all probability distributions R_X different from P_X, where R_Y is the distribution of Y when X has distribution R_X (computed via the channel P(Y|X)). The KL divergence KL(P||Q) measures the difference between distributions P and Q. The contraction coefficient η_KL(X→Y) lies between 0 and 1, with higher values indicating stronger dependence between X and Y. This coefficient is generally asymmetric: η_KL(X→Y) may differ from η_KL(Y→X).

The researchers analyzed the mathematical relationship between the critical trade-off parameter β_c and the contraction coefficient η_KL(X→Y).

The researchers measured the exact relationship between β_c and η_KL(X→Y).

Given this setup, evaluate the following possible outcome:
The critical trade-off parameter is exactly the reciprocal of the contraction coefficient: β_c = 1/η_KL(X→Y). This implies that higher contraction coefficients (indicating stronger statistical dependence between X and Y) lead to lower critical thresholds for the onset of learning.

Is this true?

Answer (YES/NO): YES